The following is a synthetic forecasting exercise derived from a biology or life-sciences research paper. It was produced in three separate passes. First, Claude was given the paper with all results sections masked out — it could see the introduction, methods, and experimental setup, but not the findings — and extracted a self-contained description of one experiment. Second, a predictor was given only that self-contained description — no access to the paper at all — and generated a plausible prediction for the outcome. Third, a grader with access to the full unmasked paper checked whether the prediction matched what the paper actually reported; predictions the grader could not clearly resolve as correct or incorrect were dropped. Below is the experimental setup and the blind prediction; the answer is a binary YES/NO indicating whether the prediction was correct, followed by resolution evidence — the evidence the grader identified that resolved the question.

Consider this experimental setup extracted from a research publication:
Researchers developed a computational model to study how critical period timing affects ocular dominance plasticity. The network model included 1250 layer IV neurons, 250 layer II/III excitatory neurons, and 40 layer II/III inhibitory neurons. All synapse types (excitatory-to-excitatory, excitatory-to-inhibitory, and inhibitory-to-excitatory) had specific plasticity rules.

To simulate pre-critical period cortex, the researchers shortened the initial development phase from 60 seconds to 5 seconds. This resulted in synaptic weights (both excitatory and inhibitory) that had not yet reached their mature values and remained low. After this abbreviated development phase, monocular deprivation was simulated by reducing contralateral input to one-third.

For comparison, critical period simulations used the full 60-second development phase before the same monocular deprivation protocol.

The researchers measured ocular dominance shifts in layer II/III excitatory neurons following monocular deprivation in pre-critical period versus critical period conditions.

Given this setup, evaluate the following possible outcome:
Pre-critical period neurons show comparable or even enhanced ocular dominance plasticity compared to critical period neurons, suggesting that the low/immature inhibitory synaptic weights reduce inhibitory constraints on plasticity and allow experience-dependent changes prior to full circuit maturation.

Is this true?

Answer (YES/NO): NO